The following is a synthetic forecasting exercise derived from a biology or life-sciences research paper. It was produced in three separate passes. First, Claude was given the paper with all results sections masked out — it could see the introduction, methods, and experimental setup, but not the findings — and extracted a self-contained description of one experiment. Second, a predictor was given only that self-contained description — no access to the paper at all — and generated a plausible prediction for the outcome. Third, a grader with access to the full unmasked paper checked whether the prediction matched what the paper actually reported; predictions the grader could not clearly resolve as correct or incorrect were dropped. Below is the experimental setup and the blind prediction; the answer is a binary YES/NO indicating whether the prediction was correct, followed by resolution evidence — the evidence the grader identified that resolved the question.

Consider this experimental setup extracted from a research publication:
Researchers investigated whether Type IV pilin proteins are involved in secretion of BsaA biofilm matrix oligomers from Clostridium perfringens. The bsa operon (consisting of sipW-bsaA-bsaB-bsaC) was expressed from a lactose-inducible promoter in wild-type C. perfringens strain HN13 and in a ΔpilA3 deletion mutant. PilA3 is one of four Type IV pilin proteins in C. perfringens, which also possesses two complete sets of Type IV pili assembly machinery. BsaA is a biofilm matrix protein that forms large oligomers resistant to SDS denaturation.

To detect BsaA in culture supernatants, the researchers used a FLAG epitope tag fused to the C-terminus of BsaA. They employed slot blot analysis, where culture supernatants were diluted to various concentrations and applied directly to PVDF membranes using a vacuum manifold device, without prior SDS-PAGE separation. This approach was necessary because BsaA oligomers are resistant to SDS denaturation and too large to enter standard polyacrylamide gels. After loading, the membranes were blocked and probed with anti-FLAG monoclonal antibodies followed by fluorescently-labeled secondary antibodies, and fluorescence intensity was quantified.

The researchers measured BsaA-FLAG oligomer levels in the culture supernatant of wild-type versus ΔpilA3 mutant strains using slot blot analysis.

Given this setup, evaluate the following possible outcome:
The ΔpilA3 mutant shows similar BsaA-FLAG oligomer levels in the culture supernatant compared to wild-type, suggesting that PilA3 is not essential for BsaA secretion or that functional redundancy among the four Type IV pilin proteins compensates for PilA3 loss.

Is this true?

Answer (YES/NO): YES